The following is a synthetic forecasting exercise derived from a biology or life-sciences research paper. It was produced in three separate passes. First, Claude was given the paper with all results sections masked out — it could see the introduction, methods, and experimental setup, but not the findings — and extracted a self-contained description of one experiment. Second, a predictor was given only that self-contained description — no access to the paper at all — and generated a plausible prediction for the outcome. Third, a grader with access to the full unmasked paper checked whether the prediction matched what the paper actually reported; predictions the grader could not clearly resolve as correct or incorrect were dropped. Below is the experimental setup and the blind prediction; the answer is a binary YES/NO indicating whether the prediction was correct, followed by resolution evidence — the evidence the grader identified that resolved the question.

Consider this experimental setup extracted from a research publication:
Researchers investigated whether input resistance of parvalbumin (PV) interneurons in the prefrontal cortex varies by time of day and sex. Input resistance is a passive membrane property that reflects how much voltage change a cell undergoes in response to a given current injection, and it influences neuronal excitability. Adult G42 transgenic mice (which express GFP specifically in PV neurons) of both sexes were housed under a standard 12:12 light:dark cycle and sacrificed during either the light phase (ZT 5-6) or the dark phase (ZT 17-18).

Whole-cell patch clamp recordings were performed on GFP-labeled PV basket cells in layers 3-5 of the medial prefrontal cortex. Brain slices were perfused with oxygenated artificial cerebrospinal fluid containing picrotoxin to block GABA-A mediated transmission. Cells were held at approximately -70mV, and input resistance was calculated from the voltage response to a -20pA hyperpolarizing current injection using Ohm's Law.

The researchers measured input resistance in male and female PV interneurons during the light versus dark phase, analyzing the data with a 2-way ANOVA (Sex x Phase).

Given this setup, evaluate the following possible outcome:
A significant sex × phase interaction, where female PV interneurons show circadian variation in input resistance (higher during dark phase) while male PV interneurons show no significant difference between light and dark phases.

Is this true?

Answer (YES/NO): NO